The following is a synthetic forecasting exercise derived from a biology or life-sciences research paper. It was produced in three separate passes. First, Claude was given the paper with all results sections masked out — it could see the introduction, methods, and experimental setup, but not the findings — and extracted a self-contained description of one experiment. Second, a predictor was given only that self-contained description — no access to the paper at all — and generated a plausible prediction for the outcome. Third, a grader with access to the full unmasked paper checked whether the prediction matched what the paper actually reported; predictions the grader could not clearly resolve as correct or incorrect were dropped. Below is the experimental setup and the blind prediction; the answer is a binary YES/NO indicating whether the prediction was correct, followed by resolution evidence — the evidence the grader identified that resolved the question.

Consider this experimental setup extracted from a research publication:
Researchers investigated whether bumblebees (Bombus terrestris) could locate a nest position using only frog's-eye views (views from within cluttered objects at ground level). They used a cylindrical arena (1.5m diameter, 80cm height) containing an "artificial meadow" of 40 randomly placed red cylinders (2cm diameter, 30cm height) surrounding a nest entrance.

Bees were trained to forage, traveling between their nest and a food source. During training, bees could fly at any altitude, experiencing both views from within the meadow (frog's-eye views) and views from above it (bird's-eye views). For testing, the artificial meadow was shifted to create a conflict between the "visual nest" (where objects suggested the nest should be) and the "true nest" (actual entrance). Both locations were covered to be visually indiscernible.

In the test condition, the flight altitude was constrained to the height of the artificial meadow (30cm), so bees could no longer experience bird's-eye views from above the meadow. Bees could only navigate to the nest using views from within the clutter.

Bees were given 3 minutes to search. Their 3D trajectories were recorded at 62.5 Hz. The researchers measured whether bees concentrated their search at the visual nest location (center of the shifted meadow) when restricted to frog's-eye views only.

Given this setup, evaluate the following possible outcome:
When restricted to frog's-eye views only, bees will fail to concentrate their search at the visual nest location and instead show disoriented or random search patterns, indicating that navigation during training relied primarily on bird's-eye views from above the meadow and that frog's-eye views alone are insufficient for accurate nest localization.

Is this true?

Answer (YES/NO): NO